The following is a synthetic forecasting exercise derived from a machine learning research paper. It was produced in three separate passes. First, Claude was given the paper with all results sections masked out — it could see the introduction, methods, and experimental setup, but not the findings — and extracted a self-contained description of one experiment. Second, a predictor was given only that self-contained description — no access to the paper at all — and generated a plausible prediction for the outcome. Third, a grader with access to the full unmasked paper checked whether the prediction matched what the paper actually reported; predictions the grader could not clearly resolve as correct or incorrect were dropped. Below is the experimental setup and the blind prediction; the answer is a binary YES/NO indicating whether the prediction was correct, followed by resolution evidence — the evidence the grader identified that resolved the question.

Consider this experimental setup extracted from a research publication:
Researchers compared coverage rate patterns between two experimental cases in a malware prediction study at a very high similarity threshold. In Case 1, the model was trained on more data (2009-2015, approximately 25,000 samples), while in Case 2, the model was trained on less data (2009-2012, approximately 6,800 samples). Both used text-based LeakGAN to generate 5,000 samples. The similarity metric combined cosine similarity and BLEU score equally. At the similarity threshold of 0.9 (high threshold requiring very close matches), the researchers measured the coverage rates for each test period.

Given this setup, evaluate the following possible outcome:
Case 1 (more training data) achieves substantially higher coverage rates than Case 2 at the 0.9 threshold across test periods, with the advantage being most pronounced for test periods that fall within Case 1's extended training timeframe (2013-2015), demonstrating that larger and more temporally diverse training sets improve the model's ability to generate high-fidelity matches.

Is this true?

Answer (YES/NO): NO